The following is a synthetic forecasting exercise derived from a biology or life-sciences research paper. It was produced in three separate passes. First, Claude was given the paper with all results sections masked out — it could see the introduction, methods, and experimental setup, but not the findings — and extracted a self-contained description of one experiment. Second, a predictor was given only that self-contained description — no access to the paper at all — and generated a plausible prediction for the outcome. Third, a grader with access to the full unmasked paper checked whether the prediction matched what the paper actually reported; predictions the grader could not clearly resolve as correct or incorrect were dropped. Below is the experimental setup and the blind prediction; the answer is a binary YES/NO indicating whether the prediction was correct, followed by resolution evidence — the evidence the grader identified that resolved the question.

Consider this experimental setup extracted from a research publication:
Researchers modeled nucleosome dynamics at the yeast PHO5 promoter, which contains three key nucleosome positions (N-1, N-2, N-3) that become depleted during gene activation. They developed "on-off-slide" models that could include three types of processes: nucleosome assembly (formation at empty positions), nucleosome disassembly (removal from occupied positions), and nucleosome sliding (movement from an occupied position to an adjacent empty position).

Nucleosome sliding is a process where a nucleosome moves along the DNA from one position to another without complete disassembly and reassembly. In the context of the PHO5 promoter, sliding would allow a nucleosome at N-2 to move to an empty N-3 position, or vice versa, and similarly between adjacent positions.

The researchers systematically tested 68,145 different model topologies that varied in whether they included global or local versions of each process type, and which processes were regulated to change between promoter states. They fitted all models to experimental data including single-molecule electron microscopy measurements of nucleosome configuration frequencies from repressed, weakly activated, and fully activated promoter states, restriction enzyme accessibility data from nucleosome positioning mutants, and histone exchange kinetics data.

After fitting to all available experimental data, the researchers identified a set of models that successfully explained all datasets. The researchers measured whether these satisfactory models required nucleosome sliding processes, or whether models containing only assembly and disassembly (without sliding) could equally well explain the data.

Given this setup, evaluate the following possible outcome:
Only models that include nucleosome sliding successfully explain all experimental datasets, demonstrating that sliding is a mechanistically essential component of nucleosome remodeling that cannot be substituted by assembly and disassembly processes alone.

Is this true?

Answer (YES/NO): YES